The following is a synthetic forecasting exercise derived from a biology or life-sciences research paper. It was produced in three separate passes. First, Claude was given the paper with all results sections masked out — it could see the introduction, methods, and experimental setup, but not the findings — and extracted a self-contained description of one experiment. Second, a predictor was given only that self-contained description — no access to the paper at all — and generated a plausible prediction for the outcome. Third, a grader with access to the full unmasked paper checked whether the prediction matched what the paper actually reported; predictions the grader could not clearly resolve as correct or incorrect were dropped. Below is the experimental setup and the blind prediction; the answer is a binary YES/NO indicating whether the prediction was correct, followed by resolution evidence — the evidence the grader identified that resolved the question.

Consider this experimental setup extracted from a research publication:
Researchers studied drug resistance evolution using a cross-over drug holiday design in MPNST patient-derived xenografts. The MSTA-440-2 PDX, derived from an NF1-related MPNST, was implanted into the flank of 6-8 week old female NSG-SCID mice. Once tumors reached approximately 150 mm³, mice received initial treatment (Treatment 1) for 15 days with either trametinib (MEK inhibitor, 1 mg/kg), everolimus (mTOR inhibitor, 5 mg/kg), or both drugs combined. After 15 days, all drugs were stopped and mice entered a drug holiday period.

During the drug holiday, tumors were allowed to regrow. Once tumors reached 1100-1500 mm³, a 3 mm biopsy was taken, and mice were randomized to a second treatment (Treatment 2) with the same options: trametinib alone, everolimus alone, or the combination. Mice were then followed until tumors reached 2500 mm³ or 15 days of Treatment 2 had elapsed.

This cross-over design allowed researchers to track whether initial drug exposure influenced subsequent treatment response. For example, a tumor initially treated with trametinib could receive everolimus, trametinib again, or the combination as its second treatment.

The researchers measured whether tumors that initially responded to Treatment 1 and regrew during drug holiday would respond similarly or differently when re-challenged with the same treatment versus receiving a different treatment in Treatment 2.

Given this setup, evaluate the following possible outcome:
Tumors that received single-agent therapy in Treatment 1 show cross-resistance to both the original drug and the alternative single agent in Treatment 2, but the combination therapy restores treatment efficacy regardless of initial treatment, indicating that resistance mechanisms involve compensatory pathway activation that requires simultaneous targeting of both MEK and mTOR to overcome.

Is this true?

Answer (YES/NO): NO